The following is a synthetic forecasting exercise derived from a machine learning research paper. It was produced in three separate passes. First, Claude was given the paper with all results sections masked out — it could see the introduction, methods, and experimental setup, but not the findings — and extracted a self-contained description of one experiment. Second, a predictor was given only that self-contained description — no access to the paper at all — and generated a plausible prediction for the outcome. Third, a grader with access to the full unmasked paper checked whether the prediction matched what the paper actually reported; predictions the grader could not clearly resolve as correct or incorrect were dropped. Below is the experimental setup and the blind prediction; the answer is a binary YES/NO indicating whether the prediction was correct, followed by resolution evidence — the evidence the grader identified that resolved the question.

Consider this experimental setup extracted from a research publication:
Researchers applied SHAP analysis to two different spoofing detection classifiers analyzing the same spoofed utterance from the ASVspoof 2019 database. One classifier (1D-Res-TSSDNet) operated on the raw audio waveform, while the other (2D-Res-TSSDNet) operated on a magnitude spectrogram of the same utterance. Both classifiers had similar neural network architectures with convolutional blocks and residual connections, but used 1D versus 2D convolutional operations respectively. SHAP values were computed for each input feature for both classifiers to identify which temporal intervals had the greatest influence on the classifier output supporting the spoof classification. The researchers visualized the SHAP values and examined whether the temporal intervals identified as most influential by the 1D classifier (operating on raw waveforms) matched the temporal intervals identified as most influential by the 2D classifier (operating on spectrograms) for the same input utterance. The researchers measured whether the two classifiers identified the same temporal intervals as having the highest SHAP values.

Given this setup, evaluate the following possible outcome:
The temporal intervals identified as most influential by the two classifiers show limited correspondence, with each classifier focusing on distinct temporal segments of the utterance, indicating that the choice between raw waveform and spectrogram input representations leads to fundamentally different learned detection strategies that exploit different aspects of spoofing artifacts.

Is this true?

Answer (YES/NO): YES